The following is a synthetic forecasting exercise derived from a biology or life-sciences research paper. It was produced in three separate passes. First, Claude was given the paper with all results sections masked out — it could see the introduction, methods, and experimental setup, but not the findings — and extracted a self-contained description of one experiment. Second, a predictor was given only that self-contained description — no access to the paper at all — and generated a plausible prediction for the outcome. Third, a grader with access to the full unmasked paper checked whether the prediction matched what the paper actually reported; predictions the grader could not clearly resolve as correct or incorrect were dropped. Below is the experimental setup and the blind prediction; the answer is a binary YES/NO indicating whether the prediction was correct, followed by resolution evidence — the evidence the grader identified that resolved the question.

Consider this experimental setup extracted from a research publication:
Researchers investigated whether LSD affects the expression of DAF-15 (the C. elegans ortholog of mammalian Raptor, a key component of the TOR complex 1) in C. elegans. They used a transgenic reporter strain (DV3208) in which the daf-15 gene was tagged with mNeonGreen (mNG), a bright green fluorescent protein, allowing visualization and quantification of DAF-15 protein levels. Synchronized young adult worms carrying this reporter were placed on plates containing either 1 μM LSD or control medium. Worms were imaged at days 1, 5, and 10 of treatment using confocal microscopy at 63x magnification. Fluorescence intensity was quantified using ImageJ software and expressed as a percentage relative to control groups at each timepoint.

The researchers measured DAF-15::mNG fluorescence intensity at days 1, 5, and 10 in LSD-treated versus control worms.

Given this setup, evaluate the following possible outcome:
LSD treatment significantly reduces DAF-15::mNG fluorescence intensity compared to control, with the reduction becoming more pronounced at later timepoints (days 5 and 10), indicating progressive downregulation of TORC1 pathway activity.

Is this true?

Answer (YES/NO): NO